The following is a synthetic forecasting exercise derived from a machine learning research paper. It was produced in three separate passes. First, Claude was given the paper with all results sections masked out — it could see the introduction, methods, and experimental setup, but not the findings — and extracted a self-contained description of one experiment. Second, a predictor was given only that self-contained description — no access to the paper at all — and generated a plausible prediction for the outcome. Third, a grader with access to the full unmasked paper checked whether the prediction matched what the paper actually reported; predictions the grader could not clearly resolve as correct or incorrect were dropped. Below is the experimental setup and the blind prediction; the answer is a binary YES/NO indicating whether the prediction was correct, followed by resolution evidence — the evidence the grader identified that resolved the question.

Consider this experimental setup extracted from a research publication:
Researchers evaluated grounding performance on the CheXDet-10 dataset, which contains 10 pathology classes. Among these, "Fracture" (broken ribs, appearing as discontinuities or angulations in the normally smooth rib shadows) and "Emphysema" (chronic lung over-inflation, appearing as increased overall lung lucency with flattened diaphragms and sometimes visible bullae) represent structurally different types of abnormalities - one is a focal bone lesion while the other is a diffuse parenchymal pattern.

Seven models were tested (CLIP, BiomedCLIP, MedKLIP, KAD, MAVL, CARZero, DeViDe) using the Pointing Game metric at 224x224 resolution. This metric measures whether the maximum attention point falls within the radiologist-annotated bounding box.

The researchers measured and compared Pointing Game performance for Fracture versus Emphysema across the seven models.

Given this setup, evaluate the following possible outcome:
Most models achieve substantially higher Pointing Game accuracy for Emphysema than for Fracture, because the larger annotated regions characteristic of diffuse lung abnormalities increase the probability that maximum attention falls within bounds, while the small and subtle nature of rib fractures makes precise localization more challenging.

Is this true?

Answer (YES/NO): YES